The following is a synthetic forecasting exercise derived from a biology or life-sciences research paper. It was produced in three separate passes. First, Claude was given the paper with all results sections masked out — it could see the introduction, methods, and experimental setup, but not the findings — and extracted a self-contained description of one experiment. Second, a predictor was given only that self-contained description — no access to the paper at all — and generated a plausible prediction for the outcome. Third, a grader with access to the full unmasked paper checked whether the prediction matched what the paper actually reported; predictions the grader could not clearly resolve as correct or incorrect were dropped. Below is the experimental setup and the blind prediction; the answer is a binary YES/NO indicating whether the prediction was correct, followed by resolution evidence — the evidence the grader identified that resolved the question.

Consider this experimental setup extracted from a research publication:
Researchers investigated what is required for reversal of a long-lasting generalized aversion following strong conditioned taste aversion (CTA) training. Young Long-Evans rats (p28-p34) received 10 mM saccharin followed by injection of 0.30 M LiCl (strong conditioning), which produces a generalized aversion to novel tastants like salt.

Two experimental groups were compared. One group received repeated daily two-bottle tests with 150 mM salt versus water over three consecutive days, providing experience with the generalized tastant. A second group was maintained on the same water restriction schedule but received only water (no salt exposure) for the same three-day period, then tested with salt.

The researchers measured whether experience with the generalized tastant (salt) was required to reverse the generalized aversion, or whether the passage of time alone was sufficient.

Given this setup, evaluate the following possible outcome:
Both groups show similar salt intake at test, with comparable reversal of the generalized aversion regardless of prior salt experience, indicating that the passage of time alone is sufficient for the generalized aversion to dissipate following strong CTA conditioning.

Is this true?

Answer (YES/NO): NO